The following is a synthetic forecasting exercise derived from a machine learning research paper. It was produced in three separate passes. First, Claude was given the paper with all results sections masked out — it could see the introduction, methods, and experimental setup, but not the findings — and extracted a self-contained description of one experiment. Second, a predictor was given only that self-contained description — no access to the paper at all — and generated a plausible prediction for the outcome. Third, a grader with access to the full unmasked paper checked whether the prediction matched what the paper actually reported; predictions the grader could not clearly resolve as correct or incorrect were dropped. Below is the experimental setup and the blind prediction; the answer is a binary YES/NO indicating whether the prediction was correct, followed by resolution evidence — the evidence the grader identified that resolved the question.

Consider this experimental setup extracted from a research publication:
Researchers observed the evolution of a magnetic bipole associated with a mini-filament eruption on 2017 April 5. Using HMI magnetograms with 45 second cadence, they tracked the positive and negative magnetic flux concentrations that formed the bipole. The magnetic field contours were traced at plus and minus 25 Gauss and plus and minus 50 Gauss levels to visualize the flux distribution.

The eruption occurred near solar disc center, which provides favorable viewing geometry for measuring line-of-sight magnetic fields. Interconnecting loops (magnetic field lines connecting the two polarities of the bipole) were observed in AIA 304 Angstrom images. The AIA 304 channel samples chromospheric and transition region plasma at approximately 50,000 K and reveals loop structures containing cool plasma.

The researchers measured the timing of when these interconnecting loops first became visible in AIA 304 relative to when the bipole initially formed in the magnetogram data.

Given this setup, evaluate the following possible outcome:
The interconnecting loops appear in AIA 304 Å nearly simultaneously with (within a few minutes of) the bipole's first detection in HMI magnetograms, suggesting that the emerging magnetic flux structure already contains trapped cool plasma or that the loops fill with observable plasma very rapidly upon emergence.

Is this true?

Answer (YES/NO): NO